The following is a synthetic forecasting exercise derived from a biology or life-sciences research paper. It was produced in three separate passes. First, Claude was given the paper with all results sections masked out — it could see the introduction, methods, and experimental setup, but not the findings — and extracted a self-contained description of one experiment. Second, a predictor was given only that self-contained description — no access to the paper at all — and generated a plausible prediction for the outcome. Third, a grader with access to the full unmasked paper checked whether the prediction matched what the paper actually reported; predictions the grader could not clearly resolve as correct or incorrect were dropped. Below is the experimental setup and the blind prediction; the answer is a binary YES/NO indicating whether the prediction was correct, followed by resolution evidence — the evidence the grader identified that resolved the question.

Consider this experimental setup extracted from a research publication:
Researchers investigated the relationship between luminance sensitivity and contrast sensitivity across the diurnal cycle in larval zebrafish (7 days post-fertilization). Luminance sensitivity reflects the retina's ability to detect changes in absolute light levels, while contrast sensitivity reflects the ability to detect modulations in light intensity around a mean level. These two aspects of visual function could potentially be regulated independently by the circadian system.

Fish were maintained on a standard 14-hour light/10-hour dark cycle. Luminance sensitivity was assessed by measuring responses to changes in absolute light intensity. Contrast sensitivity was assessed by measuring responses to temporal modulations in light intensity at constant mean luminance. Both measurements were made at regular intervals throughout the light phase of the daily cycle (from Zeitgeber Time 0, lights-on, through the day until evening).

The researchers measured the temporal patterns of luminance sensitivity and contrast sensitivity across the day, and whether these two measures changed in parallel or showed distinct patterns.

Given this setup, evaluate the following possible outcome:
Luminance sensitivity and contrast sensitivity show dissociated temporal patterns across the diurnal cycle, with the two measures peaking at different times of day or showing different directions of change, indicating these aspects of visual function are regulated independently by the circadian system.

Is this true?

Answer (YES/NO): YES